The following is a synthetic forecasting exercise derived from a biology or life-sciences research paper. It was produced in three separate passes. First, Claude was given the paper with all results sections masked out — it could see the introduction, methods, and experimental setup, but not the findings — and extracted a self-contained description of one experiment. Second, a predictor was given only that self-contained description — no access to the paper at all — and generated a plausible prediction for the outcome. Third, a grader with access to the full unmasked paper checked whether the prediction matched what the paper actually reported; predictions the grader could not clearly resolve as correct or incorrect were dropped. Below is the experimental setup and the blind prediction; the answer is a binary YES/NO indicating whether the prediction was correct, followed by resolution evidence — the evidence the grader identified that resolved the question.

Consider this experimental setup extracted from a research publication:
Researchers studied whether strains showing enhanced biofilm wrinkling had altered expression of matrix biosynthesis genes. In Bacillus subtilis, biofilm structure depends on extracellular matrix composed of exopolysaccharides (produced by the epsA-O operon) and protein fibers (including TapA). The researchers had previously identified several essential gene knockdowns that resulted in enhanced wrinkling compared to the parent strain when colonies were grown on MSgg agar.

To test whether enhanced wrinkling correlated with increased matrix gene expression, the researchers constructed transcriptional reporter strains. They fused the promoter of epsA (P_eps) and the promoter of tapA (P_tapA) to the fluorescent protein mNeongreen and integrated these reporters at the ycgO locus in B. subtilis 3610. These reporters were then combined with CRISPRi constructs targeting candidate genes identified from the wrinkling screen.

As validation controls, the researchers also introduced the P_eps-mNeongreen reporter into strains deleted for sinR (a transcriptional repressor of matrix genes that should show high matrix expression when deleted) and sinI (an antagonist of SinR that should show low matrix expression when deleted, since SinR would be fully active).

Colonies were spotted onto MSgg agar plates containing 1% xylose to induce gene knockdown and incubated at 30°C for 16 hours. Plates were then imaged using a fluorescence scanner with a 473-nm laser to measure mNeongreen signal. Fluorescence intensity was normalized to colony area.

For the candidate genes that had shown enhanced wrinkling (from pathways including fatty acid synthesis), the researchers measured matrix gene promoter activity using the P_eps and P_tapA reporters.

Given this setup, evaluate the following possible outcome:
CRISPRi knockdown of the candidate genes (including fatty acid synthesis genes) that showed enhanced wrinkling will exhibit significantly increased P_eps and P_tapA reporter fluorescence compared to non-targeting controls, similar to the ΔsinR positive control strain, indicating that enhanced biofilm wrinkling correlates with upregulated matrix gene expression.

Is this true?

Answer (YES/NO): NO